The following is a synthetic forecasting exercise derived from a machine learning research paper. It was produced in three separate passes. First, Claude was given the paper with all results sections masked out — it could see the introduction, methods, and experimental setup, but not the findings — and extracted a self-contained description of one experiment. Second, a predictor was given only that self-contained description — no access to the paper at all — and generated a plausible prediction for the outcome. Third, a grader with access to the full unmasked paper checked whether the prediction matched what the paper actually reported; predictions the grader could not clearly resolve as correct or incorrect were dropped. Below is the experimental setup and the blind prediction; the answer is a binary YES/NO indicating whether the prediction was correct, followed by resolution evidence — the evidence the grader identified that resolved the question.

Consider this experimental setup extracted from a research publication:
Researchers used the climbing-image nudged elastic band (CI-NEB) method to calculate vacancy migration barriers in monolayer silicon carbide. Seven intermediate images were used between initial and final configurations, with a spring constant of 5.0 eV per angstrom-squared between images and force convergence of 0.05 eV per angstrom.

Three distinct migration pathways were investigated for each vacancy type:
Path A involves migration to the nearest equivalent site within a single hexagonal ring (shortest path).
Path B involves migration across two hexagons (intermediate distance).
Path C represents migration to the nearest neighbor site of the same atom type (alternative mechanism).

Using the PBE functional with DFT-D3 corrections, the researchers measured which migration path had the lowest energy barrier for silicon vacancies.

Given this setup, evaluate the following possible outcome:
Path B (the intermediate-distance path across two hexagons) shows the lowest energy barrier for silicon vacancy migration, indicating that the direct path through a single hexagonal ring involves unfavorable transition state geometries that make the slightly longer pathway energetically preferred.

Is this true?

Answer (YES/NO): NO